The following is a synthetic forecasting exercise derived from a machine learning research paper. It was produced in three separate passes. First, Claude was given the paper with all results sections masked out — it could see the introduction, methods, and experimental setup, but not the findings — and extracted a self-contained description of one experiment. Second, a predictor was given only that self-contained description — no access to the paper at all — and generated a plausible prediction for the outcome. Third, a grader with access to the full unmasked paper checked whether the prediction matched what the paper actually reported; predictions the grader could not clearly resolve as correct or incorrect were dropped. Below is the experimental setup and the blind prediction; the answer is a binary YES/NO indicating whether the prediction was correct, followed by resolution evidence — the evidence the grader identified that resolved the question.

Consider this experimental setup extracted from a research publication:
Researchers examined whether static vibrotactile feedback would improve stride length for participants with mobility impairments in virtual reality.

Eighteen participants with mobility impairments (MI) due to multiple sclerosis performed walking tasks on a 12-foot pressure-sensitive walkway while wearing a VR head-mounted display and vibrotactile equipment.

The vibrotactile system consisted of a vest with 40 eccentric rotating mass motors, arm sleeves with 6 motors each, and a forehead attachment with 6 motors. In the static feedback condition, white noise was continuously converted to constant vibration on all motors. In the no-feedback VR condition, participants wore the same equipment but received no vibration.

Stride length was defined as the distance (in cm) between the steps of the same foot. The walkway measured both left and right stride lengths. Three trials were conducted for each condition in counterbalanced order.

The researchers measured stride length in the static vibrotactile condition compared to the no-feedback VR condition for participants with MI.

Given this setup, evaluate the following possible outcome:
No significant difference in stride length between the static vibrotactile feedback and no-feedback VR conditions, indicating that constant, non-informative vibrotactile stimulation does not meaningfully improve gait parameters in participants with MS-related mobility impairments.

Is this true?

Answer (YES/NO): NO